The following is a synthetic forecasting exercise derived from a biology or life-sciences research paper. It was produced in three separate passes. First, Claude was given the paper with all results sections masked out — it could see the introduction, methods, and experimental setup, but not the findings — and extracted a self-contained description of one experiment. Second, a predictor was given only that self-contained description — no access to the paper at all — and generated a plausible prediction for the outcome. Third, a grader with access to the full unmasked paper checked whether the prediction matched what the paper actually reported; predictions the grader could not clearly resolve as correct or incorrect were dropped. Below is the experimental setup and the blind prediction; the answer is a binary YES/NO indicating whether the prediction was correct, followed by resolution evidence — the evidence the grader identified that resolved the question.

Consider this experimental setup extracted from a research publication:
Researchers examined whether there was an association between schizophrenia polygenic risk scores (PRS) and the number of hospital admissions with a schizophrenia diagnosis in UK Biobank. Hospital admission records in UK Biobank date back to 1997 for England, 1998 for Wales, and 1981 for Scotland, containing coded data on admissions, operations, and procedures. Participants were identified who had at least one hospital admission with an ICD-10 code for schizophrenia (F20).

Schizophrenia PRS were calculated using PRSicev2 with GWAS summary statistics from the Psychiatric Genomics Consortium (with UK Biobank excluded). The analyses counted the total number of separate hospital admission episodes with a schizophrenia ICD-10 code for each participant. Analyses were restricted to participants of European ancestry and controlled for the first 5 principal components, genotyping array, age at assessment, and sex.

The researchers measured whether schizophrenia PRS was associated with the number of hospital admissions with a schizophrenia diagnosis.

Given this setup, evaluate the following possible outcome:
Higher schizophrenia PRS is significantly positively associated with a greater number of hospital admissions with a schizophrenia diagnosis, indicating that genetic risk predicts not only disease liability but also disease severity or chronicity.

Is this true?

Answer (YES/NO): YES